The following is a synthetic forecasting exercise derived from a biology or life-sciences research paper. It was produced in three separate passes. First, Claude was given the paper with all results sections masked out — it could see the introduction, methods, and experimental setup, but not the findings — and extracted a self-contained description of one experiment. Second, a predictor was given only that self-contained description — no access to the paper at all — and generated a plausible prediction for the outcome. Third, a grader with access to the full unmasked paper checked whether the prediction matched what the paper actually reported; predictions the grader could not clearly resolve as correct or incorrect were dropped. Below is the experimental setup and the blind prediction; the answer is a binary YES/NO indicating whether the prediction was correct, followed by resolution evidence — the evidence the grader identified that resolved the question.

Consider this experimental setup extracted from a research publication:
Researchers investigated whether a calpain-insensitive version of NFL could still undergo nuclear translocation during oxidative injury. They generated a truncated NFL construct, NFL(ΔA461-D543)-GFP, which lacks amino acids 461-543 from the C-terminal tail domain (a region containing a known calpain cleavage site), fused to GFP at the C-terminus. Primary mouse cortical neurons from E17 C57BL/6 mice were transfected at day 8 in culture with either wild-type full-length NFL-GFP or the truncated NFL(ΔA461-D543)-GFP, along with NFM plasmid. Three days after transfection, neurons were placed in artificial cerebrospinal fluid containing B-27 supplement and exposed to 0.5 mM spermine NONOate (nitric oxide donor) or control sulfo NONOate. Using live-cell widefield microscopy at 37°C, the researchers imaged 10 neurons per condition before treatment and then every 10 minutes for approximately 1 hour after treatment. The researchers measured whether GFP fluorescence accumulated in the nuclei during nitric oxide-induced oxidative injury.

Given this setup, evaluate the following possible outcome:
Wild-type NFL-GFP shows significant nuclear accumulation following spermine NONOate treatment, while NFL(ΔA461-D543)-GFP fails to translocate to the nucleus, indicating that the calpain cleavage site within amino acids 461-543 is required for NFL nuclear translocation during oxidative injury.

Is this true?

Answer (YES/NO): NO